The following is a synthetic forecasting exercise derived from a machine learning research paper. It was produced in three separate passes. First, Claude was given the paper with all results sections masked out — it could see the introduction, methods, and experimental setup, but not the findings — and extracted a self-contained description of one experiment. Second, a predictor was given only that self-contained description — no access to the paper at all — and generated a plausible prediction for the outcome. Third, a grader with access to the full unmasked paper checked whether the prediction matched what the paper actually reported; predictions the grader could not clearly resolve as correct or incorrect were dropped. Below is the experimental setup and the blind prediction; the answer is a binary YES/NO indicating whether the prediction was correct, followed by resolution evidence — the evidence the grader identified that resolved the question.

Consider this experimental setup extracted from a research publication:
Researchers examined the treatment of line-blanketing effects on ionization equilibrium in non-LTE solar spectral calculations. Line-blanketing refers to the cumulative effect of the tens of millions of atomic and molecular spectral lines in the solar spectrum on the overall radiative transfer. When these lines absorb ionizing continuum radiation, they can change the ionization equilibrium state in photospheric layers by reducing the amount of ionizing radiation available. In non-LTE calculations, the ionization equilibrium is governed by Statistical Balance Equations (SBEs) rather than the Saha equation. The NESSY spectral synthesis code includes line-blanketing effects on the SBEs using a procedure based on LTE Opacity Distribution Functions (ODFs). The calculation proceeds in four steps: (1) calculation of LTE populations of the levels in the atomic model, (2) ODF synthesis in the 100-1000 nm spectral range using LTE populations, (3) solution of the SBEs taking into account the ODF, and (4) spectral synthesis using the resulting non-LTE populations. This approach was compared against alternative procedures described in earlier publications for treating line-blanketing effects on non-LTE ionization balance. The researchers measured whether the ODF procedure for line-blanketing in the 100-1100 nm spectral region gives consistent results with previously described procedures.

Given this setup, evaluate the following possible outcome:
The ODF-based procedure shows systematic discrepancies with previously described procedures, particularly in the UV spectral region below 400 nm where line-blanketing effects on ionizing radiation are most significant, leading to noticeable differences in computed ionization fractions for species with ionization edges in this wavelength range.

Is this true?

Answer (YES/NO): NO